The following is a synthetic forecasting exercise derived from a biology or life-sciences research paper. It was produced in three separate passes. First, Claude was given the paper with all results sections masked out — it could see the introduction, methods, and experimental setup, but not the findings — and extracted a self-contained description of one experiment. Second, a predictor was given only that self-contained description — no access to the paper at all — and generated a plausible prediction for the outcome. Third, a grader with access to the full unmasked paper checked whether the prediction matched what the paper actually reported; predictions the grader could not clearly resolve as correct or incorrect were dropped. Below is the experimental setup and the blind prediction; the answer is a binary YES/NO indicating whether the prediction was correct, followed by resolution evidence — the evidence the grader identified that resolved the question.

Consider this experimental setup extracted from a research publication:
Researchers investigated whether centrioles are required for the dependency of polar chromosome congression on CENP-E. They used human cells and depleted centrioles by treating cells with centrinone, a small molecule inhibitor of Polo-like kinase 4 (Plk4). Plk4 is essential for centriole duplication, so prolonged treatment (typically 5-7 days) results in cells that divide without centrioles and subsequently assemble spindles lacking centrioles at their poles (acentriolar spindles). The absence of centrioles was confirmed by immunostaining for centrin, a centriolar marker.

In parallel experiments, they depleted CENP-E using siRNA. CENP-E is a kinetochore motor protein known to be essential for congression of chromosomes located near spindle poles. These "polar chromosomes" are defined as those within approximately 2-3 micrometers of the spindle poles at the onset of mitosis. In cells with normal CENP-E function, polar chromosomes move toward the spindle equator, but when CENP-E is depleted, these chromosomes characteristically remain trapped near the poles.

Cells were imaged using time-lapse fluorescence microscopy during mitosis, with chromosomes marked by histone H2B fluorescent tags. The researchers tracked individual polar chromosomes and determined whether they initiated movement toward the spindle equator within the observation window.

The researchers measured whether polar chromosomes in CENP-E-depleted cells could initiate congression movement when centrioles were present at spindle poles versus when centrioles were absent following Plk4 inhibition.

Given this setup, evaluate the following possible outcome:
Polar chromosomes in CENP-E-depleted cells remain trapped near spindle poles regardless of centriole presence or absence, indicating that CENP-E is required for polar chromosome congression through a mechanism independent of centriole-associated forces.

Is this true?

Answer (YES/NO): NO